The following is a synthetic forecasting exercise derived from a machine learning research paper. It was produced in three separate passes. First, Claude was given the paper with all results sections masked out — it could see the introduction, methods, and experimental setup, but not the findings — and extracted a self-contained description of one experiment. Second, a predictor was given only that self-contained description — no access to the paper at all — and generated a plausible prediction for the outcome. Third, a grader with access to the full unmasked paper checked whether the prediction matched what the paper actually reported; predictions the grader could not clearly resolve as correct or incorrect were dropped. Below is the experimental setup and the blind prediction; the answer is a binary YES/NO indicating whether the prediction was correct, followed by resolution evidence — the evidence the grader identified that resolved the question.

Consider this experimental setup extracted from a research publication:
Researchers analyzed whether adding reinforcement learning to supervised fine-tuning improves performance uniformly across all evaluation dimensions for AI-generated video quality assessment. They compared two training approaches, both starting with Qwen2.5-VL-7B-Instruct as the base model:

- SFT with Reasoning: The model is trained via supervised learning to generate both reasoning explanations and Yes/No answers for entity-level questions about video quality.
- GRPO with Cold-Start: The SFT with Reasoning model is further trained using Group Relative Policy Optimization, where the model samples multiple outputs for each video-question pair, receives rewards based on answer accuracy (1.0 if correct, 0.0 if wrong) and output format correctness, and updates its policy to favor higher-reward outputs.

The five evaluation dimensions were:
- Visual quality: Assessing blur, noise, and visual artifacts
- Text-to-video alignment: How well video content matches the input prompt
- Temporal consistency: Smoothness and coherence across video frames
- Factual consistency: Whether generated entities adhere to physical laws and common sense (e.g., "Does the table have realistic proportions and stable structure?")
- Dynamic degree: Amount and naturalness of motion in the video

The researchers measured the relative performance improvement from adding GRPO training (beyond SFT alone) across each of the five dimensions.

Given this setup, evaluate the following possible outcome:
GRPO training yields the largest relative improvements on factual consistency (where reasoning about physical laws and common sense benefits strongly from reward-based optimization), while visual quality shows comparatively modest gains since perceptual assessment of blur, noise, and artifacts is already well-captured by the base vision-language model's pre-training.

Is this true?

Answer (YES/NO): NO